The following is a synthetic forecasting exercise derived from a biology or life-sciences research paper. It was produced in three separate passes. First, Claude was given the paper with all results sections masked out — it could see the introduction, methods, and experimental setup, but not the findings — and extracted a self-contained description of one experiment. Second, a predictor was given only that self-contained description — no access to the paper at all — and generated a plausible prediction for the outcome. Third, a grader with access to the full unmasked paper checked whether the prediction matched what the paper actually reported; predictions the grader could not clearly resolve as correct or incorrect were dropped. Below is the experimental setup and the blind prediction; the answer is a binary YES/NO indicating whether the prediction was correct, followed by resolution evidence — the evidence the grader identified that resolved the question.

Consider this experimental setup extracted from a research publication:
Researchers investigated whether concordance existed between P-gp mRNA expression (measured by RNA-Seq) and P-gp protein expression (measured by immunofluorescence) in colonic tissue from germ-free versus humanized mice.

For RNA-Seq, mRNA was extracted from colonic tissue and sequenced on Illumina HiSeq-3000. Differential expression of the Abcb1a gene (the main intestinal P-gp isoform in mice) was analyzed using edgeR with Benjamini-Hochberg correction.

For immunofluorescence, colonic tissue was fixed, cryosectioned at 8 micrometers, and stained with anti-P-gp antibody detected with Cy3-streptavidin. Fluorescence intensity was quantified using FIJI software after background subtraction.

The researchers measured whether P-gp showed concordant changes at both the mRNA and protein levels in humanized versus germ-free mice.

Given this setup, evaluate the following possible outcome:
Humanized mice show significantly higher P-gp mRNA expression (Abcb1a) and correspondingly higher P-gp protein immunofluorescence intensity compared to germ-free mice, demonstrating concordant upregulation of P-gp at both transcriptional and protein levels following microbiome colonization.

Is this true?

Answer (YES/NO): YES